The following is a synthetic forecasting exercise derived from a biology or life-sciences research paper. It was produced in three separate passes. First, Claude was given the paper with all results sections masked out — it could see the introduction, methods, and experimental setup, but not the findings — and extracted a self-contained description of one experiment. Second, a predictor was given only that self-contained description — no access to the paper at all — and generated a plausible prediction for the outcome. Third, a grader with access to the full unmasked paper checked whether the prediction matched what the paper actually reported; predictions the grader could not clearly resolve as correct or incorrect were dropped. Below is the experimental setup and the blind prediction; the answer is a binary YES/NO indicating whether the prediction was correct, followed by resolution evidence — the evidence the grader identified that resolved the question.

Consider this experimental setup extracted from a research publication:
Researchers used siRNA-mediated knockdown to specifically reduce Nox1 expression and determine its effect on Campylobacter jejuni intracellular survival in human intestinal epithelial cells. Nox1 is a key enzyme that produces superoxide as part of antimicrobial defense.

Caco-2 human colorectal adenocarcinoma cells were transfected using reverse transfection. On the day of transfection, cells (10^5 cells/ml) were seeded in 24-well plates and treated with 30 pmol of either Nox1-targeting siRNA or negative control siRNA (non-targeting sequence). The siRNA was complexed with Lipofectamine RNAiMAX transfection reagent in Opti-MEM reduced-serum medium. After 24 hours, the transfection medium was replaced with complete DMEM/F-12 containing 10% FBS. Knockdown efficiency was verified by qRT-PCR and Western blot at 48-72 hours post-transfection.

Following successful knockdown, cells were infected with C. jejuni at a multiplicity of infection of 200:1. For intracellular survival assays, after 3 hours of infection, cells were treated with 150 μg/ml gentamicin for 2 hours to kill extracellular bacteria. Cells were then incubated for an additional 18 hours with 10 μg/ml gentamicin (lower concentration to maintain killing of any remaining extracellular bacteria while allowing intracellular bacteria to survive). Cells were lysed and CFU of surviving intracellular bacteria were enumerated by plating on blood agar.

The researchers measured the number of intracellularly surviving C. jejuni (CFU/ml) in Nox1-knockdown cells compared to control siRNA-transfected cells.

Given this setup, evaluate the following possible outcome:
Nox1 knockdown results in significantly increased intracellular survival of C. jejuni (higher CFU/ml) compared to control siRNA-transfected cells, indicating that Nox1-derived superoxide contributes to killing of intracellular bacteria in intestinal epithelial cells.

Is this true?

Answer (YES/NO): NO